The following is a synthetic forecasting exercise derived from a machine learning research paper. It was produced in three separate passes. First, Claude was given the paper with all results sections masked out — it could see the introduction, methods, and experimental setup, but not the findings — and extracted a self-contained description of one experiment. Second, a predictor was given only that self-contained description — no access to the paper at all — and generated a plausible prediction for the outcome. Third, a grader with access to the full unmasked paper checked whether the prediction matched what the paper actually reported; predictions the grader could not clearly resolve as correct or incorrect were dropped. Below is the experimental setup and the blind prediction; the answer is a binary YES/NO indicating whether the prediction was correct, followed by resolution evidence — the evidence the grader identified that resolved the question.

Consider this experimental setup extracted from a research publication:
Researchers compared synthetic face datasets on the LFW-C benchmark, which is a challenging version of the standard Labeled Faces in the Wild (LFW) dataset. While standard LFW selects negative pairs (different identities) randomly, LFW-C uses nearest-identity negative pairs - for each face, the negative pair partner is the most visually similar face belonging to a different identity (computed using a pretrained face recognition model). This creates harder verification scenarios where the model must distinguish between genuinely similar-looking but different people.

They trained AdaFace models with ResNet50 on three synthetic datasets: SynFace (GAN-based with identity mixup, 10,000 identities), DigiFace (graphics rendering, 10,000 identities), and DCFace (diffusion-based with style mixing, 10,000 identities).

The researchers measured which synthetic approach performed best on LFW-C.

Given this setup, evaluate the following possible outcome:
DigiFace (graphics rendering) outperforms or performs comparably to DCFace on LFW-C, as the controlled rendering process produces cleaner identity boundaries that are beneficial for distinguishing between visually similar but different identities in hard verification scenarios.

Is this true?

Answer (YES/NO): NO